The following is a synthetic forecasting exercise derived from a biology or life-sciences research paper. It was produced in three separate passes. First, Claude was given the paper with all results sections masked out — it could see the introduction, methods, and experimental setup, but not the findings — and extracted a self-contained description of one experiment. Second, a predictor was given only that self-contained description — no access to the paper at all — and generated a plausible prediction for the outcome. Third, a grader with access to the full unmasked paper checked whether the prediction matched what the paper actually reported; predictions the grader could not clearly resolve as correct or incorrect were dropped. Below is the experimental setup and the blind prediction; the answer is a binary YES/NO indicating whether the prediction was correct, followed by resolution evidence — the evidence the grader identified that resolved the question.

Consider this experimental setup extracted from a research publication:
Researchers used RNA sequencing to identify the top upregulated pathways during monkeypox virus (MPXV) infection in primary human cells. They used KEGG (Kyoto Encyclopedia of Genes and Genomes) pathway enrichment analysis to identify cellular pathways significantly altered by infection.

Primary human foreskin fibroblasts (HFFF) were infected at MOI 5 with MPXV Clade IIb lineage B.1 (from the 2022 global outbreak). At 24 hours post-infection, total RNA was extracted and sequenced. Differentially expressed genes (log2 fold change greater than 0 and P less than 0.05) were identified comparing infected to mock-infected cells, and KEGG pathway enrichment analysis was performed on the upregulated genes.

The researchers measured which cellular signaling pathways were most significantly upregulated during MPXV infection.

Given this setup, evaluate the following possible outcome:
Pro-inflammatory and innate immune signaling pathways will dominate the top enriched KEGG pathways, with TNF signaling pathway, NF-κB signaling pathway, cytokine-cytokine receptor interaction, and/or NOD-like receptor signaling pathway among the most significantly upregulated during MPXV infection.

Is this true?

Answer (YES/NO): NO